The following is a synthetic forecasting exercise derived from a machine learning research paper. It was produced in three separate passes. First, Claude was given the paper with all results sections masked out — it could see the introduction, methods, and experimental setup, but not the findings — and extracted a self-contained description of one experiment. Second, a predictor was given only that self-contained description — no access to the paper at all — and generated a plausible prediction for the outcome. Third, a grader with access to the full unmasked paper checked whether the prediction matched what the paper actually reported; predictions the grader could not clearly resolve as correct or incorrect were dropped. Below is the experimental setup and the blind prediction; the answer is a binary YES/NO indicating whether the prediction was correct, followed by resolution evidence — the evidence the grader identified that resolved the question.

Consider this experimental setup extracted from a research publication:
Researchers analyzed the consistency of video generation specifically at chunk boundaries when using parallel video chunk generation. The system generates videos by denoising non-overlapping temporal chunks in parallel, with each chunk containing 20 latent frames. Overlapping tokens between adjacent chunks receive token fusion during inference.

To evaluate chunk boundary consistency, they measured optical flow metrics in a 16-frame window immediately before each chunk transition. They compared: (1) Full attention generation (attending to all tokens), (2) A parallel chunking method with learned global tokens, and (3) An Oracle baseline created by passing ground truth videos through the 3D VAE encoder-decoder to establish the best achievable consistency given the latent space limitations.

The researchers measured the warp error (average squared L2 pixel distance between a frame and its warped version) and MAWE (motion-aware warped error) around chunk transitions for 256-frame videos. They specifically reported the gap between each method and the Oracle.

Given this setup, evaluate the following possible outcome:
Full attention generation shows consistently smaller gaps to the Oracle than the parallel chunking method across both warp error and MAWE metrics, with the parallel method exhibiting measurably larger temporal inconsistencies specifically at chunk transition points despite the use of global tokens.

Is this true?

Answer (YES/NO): NO